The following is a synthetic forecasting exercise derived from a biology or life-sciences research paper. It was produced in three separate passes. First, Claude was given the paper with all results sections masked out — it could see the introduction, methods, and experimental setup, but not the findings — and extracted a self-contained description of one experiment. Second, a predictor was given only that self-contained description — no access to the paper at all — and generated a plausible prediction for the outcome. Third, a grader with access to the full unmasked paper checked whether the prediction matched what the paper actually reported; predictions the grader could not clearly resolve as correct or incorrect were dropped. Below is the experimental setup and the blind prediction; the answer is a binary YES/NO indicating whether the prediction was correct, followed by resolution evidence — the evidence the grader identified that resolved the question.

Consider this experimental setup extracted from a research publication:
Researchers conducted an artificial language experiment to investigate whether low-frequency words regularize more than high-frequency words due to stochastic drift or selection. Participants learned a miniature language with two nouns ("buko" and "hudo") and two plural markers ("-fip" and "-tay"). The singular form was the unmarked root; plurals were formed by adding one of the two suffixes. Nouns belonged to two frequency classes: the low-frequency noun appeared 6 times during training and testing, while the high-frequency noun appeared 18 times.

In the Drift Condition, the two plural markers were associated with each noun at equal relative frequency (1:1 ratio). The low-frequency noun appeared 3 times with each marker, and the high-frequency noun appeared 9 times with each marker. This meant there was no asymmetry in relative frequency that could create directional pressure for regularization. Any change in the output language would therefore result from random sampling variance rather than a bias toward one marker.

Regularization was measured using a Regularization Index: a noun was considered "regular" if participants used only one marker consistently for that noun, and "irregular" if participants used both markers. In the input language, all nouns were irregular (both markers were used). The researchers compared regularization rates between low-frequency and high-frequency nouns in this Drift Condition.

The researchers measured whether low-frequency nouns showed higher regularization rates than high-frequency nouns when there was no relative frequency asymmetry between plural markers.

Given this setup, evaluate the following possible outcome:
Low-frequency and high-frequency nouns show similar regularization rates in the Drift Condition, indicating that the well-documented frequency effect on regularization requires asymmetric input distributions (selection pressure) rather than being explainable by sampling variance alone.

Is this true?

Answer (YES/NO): NO